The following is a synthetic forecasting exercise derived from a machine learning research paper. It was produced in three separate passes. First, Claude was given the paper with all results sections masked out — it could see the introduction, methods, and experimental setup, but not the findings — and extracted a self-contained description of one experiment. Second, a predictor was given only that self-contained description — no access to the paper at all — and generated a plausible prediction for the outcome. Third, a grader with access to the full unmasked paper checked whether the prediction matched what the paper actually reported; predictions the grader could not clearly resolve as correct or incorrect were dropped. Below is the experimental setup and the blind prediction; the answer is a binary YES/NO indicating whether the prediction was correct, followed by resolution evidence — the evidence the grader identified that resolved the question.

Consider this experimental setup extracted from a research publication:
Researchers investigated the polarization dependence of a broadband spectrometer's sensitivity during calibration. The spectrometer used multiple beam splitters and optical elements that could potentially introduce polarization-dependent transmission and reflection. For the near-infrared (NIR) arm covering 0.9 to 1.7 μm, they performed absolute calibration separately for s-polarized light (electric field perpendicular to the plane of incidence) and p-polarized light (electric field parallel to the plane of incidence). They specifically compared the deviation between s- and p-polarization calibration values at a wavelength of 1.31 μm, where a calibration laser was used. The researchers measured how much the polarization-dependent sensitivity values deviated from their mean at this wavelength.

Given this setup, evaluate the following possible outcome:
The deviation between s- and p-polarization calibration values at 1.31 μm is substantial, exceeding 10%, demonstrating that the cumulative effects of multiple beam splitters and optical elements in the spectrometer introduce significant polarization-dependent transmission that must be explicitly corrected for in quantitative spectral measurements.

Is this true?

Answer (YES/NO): NO